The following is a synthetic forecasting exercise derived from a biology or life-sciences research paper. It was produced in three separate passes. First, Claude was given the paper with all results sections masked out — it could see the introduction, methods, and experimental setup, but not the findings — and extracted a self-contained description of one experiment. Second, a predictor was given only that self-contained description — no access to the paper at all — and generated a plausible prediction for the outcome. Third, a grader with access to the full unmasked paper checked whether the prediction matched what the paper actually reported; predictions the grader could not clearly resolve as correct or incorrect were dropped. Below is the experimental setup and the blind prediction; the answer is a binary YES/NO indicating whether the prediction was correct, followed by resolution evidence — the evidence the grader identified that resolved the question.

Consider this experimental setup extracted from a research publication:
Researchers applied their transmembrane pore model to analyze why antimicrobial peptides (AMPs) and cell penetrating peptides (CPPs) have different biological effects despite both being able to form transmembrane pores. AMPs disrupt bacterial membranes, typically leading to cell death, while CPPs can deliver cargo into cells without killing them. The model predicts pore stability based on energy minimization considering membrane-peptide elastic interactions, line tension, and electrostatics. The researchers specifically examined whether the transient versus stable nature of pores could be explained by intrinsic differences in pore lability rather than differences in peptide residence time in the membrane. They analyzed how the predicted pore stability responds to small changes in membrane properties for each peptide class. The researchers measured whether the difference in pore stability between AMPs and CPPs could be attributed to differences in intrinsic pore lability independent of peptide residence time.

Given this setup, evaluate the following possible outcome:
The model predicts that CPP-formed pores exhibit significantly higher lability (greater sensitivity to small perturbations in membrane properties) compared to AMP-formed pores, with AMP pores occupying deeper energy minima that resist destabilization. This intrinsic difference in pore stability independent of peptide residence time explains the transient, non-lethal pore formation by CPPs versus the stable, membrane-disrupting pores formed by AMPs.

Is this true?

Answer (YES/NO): YES